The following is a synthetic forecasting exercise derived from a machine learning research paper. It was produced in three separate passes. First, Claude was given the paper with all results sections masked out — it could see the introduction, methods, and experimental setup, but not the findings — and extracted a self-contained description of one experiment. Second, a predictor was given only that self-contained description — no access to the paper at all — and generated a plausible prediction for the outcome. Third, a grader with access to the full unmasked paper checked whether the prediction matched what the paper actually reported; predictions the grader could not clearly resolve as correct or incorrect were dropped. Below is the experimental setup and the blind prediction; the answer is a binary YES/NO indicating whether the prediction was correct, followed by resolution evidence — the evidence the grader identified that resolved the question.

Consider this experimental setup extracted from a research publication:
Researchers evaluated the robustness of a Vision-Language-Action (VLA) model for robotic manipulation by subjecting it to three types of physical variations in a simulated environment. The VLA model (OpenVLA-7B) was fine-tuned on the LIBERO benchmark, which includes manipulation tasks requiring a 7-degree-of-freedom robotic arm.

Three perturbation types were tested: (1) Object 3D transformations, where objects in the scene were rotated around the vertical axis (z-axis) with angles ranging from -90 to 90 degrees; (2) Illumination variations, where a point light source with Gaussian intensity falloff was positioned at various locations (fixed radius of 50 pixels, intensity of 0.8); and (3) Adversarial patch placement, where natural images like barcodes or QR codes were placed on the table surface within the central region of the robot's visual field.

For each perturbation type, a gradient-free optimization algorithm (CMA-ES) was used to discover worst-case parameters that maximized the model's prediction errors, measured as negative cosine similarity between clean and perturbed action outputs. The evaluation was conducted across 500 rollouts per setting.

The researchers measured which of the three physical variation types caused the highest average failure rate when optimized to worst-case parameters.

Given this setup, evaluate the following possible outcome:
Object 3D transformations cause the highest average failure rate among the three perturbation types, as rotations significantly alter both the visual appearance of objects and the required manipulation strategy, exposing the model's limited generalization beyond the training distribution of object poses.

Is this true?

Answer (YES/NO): YES